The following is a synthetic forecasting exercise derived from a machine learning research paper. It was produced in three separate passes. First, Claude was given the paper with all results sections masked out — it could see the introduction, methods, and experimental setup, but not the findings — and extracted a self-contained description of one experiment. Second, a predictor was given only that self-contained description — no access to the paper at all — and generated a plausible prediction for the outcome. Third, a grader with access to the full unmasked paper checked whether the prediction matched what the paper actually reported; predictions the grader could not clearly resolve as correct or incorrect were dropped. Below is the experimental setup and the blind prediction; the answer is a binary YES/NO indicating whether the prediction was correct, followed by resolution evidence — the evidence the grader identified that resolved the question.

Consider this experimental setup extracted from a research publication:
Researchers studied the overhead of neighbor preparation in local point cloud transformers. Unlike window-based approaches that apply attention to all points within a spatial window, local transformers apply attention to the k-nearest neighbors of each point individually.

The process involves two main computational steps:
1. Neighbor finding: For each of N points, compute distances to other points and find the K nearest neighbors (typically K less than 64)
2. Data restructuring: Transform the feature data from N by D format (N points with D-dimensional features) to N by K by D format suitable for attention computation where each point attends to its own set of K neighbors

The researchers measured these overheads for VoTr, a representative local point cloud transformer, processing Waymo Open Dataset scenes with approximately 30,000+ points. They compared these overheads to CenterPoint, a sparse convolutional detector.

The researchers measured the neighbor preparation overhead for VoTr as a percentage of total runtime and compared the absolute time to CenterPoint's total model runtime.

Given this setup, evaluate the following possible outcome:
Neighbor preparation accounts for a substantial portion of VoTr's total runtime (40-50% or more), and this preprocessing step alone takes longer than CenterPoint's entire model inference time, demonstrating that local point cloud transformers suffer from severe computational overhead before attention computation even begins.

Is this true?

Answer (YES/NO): NO